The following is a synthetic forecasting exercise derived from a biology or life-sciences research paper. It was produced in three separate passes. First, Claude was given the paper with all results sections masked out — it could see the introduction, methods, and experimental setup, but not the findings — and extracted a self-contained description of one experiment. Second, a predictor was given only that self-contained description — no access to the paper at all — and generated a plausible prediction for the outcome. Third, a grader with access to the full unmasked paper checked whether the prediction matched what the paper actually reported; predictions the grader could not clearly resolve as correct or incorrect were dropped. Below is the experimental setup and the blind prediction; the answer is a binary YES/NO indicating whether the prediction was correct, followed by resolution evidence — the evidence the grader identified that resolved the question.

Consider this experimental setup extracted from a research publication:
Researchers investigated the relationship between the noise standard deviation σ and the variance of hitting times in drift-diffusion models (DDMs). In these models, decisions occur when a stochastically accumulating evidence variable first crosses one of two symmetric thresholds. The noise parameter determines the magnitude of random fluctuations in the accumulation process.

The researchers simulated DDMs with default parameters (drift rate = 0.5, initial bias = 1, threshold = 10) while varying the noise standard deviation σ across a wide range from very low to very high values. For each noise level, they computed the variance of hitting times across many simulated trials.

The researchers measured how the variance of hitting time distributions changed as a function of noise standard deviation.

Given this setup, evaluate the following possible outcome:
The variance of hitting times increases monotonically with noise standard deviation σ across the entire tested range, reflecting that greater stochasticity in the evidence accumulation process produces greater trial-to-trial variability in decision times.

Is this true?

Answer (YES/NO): NO